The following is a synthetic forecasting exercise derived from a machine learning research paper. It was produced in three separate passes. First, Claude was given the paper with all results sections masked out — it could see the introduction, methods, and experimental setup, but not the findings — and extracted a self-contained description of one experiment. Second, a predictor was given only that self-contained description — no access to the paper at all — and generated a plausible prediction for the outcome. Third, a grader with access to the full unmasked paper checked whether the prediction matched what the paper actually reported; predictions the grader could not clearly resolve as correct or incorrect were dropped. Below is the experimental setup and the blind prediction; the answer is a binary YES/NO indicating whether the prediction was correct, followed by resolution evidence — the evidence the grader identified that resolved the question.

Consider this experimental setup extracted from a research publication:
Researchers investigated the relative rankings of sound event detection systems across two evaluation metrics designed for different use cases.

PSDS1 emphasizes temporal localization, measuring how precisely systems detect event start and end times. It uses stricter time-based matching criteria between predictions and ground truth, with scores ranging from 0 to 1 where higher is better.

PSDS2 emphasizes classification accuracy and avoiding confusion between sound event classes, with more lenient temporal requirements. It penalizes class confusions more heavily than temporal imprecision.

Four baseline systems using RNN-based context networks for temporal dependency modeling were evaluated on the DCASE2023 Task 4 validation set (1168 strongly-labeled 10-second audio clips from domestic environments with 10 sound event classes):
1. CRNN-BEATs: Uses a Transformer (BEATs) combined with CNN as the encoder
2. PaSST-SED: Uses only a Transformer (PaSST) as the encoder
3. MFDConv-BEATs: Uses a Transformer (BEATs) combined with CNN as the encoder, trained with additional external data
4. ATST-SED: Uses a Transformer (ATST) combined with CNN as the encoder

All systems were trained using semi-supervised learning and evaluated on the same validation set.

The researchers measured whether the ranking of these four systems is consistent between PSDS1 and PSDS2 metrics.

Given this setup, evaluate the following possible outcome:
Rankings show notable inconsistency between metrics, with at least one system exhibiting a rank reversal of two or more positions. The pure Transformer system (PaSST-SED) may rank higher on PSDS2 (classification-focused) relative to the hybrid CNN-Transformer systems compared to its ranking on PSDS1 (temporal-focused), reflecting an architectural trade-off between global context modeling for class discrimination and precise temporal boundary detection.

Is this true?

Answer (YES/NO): NO